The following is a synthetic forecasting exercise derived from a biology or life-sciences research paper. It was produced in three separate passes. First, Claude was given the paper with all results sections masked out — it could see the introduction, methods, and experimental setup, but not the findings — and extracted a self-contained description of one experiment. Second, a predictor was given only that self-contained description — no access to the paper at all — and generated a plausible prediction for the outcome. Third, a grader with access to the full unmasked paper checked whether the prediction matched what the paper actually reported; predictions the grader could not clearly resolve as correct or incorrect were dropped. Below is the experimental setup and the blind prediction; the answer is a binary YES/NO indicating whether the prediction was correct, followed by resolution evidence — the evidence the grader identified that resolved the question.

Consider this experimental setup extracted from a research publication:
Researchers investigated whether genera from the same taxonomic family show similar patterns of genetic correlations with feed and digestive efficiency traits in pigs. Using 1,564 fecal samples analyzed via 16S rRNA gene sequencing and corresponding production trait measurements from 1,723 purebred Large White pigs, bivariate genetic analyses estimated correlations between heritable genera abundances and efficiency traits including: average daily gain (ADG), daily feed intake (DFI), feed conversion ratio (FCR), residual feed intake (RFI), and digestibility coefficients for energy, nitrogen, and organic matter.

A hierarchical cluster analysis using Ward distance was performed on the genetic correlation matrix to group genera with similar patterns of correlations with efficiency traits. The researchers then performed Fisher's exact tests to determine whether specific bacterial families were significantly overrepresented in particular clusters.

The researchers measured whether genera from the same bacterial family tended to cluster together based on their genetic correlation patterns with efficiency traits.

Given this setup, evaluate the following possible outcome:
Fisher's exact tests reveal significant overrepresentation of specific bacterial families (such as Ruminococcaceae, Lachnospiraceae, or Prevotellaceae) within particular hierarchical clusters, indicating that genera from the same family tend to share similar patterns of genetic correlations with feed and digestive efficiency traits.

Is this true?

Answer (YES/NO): NO